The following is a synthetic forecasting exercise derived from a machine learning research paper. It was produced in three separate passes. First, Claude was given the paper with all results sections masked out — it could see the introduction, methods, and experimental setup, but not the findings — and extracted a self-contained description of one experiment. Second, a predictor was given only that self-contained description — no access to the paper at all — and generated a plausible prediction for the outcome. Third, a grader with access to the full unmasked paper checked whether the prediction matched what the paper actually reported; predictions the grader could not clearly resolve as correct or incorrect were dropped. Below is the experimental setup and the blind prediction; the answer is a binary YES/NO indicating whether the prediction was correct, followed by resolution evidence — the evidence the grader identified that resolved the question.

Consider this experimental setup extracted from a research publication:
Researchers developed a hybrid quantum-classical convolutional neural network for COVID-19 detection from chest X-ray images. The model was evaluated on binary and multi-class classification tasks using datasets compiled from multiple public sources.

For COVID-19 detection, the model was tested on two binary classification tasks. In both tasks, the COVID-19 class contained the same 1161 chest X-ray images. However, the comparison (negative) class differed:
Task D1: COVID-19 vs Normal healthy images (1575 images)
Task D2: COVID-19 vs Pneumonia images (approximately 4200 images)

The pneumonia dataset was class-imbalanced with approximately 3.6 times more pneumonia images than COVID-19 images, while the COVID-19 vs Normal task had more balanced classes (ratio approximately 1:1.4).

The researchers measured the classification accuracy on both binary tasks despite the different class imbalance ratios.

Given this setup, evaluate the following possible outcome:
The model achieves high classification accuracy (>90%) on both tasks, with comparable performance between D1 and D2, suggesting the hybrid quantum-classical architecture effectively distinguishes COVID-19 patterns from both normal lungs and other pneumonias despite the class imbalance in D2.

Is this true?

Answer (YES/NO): YES